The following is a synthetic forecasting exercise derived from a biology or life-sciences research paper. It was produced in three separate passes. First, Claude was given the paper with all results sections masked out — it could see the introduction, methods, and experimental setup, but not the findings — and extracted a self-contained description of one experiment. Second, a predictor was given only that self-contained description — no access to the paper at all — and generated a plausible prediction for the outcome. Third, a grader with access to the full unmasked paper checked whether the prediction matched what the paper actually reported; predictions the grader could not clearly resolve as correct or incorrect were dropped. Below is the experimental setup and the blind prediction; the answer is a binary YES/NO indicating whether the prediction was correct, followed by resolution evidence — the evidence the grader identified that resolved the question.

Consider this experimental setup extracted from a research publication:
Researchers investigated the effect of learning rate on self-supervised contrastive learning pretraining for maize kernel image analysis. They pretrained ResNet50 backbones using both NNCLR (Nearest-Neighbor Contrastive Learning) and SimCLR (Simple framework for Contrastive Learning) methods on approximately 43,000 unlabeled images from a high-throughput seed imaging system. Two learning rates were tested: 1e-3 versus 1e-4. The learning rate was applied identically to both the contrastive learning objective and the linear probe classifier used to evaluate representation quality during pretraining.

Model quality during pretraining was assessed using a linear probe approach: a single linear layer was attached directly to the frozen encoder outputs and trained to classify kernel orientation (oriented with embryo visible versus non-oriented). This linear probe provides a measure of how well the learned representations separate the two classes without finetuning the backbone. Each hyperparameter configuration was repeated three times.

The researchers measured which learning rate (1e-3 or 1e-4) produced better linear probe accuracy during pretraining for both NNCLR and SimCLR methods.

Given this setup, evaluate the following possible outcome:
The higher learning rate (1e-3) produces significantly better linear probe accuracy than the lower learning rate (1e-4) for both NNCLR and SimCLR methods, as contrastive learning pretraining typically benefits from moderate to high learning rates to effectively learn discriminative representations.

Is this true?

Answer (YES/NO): YES